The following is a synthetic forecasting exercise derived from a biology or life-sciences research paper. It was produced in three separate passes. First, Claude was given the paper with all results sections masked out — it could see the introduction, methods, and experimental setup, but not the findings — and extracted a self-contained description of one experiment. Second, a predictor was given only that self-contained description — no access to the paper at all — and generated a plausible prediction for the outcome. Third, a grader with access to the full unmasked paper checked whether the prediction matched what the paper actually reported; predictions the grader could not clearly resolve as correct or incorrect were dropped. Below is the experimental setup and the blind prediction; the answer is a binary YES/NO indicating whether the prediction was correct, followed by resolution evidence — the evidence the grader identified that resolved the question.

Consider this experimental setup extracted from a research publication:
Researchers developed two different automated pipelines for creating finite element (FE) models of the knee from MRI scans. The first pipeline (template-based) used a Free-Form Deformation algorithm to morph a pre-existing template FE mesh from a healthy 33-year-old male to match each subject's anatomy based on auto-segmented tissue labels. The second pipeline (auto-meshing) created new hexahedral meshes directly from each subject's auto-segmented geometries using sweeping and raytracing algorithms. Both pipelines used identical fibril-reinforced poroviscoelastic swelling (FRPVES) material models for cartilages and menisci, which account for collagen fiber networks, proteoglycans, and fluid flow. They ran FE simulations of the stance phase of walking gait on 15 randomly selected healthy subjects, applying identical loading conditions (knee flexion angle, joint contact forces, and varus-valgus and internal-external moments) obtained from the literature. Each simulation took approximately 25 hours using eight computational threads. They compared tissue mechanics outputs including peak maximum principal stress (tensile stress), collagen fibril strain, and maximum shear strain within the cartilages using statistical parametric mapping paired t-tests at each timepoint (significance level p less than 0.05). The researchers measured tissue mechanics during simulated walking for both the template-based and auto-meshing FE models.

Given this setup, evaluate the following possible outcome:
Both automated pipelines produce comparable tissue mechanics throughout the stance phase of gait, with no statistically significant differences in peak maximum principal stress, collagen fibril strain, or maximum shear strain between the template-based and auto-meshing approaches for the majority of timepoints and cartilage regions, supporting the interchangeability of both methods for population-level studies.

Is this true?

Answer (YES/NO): NO